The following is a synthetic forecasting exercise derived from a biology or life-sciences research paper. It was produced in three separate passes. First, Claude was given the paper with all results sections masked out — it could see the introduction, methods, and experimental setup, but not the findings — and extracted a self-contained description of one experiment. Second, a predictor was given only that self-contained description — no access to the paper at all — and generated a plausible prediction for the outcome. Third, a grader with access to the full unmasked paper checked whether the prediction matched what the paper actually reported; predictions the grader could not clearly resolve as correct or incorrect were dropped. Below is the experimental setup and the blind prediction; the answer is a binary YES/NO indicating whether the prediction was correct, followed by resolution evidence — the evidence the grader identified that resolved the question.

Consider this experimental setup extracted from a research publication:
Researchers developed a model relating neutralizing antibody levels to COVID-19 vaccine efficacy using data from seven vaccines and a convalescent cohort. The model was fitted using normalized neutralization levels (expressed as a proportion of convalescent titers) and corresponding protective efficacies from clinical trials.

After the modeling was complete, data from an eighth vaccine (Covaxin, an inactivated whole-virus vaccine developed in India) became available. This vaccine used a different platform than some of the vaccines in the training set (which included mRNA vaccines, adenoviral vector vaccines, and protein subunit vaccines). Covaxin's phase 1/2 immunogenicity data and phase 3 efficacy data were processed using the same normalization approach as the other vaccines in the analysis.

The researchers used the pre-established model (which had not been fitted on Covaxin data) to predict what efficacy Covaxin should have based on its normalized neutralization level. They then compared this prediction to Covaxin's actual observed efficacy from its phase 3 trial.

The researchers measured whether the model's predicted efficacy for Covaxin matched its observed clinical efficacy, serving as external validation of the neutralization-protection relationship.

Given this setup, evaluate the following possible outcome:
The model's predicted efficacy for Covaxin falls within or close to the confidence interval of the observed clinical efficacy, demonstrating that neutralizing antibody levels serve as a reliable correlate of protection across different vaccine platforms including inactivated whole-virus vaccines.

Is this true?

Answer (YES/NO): YES